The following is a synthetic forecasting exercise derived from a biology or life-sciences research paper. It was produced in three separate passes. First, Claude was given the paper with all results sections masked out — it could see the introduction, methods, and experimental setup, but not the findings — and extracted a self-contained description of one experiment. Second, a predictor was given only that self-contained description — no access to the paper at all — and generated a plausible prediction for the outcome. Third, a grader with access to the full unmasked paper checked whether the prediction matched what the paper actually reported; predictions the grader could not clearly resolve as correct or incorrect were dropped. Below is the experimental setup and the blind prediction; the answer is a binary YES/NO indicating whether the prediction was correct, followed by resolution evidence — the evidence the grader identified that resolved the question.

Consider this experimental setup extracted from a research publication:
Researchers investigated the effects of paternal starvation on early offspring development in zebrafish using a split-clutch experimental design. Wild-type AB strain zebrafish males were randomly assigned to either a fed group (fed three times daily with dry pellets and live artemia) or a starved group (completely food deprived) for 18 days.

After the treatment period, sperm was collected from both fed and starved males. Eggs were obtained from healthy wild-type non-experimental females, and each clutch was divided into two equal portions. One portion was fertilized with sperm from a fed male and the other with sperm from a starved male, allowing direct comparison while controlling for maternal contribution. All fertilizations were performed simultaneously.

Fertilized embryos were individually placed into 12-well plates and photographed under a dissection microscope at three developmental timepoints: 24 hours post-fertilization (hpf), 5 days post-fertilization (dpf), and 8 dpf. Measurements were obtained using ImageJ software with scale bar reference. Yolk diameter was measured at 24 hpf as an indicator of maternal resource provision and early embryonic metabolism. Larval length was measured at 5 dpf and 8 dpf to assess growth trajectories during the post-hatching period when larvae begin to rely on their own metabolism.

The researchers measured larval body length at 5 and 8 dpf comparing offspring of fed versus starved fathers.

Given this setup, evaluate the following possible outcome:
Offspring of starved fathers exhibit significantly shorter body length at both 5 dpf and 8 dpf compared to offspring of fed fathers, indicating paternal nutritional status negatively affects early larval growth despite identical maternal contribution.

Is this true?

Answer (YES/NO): NO